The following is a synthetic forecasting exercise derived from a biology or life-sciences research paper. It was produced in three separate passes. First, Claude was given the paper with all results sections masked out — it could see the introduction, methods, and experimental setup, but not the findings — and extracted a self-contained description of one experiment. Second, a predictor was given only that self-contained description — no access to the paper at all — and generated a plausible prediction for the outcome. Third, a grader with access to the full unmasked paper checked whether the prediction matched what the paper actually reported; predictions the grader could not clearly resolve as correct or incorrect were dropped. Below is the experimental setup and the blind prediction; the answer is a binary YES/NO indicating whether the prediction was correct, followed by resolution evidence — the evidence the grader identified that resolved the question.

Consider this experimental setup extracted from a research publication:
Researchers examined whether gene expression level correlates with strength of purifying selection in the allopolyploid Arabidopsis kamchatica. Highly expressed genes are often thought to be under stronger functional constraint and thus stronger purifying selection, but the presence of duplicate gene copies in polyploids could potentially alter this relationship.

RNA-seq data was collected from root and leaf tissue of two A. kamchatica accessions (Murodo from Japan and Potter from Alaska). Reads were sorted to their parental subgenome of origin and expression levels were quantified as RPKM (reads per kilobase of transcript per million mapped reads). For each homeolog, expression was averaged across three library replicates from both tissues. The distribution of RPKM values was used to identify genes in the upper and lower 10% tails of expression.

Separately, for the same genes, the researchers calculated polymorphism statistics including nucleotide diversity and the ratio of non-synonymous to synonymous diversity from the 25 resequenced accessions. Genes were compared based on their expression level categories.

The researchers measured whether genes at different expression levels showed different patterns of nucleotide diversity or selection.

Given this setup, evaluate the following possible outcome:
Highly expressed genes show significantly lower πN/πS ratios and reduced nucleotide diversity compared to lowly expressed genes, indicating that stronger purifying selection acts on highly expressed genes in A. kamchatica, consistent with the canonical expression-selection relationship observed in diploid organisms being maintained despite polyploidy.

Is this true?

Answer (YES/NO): YES